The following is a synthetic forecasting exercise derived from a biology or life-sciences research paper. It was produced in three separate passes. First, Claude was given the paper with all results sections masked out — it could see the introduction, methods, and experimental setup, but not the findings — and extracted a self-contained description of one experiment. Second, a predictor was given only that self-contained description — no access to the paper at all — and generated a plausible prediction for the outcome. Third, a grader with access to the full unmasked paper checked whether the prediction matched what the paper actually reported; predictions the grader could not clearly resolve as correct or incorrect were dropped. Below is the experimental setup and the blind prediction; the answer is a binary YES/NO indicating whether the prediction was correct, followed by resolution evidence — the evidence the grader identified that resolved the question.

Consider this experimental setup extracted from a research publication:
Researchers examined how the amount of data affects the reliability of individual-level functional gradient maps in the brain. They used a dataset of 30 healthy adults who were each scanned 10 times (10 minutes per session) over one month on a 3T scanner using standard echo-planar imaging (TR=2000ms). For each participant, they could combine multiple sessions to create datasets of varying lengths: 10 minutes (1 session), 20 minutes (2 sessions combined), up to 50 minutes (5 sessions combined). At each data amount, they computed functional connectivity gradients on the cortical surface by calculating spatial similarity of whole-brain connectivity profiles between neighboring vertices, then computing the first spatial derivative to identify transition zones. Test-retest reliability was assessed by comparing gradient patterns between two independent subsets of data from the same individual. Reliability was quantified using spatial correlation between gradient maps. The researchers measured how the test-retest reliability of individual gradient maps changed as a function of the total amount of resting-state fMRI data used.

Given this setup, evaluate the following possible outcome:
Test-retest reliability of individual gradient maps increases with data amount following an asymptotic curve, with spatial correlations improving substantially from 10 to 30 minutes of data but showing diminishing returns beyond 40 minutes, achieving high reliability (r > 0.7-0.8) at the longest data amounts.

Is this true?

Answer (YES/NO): NO